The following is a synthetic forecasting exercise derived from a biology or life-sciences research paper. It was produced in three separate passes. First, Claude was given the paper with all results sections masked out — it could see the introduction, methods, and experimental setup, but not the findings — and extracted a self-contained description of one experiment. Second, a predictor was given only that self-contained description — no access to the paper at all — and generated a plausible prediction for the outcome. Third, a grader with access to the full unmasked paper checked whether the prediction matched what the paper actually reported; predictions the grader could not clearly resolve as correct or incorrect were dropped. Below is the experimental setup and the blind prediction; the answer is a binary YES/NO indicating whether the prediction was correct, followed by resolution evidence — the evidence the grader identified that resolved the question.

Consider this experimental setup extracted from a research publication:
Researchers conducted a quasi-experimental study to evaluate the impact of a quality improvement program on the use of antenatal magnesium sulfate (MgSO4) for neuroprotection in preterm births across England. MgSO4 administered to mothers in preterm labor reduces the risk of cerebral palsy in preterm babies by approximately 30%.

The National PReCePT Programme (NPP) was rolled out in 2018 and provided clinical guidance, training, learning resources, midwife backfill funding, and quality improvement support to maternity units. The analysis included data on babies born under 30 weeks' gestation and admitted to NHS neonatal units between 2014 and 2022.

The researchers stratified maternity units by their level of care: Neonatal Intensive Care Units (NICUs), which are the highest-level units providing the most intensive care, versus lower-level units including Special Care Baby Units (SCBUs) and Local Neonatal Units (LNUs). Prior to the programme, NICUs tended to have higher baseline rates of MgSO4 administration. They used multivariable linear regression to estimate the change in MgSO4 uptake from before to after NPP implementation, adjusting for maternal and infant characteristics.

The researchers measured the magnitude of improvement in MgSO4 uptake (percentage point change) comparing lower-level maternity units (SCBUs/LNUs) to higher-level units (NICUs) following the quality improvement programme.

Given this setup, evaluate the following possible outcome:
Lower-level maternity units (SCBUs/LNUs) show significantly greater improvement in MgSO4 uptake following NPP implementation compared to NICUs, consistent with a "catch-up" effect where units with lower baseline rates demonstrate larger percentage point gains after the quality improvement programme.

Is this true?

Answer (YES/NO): YES